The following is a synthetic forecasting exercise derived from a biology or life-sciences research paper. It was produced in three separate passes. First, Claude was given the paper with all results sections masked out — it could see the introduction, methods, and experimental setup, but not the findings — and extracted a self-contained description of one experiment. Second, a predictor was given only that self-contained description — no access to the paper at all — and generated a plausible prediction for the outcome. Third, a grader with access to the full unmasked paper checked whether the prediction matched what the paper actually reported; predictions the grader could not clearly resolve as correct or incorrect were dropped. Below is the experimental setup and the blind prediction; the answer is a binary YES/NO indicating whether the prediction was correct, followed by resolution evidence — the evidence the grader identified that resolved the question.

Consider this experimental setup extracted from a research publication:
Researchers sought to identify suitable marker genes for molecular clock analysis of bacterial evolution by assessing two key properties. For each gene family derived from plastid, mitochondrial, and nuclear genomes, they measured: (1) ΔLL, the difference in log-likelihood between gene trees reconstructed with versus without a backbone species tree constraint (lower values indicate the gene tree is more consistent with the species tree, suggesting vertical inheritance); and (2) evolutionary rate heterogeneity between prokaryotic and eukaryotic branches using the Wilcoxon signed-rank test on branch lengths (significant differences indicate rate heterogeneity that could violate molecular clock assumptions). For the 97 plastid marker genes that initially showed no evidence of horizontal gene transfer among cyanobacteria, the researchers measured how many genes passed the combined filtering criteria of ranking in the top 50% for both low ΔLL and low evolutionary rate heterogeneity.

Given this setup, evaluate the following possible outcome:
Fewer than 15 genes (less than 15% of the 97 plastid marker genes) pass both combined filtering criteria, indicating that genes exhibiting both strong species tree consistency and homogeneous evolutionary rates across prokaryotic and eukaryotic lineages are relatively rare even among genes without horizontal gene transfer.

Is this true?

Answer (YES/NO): YES